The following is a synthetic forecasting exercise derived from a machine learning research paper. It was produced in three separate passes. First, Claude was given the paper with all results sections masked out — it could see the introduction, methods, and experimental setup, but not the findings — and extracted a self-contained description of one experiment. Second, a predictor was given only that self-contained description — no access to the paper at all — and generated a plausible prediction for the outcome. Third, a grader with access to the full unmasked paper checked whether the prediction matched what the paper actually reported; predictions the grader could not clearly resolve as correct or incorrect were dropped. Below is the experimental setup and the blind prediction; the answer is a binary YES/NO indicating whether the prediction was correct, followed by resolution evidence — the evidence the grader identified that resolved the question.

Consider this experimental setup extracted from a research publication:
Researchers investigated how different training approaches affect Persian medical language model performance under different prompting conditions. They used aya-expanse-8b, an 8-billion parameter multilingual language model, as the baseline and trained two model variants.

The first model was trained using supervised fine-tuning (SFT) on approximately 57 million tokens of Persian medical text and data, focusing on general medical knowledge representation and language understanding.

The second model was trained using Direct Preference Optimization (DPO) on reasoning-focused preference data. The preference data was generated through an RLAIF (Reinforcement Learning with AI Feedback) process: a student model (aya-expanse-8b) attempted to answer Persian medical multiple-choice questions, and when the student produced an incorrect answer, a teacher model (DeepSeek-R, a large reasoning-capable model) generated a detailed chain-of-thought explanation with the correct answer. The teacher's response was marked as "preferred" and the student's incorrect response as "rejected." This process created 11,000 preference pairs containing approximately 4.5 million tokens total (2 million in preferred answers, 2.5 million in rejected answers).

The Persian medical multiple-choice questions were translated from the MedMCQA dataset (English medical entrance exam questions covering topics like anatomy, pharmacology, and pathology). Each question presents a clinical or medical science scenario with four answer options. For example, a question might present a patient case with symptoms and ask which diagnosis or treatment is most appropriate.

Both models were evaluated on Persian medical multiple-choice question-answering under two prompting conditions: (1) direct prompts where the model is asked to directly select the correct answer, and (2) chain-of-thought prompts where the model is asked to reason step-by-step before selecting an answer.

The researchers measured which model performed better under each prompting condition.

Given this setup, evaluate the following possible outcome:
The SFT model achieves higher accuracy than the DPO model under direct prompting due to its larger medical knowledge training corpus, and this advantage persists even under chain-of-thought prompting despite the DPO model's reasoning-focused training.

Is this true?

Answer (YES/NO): NO